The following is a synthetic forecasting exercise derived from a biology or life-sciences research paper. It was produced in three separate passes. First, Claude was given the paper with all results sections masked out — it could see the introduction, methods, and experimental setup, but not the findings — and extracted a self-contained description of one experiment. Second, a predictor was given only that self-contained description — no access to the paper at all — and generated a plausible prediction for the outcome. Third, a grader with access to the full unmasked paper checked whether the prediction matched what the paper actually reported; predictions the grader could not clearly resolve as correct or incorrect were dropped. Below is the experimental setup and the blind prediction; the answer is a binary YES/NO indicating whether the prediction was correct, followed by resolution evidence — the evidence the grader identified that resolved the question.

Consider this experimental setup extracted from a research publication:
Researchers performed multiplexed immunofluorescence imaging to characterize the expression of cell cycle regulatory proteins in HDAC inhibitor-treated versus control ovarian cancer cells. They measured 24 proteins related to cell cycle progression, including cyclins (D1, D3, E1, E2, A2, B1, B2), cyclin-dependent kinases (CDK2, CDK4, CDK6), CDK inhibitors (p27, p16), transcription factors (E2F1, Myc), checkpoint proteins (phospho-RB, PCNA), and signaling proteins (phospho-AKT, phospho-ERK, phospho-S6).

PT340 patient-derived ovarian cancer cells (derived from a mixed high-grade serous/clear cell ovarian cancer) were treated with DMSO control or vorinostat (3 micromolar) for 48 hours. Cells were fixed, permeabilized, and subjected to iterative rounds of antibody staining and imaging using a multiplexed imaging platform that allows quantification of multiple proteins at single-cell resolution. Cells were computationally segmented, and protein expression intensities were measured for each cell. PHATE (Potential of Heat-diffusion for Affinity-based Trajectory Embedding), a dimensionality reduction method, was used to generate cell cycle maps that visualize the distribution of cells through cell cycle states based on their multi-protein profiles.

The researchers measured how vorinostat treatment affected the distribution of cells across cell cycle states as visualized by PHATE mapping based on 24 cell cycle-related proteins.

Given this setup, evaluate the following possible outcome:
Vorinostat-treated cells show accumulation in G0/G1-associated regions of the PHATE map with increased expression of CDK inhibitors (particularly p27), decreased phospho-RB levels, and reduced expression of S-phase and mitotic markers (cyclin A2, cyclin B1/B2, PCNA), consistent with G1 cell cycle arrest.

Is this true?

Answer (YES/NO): NO